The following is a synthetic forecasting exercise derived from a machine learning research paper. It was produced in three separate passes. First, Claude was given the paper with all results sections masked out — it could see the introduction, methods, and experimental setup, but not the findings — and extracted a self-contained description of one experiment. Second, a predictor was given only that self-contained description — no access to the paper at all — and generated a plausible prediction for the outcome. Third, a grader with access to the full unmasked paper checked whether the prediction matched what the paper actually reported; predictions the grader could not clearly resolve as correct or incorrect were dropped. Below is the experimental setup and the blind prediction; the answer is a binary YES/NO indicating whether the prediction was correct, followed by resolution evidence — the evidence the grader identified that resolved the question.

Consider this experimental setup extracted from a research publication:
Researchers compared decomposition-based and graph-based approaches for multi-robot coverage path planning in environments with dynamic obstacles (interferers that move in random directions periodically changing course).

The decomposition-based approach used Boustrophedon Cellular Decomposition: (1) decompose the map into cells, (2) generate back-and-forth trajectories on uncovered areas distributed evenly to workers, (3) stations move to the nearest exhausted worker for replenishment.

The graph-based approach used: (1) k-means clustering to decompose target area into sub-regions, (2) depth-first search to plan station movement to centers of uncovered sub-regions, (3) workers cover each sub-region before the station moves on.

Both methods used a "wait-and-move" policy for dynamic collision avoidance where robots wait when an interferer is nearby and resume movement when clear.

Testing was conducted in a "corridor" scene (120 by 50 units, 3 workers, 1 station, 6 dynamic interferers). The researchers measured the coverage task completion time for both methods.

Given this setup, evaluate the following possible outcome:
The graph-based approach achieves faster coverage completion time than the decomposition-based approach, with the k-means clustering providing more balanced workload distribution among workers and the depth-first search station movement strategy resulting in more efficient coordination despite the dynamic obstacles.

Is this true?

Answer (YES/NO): NO